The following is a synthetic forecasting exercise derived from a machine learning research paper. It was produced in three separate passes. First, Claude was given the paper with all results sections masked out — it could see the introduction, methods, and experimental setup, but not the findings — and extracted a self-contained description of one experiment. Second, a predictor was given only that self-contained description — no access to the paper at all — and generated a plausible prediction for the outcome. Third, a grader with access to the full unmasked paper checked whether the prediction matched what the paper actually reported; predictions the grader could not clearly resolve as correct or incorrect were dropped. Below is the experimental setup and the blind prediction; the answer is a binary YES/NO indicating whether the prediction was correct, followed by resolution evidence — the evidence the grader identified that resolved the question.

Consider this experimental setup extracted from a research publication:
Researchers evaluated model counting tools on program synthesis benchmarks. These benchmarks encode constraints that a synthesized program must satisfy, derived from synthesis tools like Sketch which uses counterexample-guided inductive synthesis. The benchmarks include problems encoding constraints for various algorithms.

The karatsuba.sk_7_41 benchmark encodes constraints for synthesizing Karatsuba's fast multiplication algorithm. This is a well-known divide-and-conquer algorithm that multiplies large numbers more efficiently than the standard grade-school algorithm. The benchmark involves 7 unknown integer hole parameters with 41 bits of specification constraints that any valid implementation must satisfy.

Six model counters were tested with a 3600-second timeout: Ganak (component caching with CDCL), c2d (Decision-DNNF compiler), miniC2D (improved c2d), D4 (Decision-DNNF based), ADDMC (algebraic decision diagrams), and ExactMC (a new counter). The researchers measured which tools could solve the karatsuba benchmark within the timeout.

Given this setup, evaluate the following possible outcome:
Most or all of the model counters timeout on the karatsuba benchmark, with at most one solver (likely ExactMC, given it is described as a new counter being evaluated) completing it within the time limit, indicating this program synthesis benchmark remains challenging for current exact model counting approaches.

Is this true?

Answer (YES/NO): NO